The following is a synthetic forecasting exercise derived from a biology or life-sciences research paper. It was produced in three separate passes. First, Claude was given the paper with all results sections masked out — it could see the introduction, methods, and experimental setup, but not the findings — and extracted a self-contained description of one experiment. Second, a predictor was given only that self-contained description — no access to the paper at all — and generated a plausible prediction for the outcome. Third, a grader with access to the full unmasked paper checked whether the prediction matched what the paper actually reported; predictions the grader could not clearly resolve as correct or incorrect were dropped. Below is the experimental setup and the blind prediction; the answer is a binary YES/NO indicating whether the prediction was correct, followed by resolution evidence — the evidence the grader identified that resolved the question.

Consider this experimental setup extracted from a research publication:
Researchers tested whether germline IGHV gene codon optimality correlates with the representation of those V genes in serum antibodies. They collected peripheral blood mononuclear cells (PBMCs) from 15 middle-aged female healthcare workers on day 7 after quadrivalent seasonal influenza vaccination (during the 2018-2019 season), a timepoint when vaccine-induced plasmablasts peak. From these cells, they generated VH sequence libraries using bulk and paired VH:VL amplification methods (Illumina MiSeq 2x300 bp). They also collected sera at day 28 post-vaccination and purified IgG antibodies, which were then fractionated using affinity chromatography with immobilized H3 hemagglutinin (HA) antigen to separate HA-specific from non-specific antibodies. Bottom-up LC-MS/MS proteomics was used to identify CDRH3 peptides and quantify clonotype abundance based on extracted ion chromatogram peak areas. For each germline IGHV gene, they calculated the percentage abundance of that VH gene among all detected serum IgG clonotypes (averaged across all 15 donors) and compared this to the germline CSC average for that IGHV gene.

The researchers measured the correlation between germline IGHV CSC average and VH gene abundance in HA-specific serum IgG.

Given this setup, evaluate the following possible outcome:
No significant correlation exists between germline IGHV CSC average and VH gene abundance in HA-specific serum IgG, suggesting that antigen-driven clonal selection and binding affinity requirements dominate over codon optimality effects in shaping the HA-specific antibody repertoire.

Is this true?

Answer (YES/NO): NO